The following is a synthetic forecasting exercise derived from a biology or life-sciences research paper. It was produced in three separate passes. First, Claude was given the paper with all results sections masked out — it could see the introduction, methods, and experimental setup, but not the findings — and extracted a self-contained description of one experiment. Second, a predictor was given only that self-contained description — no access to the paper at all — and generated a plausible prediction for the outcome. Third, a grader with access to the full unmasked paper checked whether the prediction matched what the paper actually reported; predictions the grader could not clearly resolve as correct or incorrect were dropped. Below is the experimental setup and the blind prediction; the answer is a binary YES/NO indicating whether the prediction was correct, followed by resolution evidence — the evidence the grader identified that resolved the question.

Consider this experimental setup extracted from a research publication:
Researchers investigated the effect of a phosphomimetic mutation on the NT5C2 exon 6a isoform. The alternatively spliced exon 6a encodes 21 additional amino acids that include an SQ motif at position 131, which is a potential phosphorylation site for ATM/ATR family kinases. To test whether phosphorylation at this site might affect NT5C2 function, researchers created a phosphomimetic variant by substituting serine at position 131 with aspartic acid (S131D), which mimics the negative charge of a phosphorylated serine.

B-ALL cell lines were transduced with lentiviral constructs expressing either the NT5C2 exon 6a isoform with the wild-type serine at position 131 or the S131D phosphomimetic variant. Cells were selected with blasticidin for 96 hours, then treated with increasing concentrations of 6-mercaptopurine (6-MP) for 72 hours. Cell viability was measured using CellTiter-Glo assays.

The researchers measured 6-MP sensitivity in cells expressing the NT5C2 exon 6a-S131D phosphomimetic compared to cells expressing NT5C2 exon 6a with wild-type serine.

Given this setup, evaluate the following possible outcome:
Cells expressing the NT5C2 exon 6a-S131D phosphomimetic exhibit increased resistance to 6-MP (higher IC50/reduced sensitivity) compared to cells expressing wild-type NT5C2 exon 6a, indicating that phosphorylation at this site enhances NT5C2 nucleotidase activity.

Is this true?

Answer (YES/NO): YES